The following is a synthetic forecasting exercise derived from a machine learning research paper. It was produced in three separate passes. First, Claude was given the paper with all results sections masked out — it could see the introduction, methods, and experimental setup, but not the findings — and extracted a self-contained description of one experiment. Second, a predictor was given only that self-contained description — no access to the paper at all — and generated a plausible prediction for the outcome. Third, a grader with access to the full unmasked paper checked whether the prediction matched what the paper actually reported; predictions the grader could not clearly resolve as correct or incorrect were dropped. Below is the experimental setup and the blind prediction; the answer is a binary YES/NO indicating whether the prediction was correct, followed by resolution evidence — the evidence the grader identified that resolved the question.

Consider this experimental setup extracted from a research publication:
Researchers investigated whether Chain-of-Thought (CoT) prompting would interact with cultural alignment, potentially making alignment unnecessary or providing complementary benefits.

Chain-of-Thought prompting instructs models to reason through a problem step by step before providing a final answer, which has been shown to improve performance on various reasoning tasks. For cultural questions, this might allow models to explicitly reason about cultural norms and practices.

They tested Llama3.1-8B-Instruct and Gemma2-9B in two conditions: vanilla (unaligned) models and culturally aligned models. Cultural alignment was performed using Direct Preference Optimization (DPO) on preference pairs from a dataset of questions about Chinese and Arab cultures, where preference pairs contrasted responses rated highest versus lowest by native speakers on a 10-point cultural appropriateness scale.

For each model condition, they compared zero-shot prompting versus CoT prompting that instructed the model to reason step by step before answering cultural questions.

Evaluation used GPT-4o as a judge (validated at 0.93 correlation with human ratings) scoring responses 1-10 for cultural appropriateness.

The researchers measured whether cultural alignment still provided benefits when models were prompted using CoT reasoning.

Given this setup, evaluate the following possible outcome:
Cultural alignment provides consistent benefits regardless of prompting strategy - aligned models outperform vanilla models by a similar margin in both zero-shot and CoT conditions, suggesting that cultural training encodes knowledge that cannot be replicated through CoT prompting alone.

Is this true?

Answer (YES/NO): NO